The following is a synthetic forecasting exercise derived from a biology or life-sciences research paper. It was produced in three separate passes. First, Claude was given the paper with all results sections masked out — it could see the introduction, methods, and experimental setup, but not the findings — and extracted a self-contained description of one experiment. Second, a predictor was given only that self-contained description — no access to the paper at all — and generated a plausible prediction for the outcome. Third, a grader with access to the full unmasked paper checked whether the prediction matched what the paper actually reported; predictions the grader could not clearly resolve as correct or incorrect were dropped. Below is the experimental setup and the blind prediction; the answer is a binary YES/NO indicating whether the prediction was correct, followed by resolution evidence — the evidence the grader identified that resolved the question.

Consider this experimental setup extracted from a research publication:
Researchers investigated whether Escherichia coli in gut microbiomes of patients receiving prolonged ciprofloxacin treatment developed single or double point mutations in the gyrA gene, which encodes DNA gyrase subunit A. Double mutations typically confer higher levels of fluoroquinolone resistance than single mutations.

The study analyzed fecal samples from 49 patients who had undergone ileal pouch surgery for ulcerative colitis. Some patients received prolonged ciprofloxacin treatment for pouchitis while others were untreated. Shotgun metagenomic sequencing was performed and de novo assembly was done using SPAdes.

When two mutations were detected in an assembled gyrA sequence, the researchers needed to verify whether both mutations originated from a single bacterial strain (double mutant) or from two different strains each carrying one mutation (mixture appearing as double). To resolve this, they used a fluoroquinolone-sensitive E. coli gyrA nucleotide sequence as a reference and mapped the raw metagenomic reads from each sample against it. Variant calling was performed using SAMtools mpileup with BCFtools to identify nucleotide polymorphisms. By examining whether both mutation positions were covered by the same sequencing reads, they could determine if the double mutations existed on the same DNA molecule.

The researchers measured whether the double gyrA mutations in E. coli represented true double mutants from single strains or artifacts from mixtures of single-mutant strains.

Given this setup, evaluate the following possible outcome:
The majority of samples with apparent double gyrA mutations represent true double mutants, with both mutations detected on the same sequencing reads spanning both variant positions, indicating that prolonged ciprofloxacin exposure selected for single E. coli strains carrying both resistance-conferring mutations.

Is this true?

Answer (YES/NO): YES